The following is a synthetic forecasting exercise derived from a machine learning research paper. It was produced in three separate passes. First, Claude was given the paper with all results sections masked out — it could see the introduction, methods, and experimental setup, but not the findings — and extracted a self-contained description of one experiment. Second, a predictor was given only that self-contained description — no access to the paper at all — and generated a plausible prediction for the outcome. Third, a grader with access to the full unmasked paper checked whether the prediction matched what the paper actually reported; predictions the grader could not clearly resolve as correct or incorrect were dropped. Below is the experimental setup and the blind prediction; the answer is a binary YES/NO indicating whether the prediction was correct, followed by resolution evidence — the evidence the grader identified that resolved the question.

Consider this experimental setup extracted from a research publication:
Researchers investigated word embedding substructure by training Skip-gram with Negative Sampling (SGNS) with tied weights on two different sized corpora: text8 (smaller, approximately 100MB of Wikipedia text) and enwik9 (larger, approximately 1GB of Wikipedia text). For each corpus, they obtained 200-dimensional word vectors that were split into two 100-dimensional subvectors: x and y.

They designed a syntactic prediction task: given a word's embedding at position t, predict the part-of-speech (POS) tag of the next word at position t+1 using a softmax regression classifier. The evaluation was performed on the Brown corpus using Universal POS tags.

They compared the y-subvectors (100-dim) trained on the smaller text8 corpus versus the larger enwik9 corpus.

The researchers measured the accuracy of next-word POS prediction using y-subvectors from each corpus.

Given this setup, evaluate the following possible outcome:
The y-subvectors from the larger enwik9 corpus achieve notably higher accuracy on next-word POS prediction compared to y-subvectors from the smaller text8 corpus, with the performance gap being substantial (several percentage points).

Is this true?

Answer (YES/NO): NO